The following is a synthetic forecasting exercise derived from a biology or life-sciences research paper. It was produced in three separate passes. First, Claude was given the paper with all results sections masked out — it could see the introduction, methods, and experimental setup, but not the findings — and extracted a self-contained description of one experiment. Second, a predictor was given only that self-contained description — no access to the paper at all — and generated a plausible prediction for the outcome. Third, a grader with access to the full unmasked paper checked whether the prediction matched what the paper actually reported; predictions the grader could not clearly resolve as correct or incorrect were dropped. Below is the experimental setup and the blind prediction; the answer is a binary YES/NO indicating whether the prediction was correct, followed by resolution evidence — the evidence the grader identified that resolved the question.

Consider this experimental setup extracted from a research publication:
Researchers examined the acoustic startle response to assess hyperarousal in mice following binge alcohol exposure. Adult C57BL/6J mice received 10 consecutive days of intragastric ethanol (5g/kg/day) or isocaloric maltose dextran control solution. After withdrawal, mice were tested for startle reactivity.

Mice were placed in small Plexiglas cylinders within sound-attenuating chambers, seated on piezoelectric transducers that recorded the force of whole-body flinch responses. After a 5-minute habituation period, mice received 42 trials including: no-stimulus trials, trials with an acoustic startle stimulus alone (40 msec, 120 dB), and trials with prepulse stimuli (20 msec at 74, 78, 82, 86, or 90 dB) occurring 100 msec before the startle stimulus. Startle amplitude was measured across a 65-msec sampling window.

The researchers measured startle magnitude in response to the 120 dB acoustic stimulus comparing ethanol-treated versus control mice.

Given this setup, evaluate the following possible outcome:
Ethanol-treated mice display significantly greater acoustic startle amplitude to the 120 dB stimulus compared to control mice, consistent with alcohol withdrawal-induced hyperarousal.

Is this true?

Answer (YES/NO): YES